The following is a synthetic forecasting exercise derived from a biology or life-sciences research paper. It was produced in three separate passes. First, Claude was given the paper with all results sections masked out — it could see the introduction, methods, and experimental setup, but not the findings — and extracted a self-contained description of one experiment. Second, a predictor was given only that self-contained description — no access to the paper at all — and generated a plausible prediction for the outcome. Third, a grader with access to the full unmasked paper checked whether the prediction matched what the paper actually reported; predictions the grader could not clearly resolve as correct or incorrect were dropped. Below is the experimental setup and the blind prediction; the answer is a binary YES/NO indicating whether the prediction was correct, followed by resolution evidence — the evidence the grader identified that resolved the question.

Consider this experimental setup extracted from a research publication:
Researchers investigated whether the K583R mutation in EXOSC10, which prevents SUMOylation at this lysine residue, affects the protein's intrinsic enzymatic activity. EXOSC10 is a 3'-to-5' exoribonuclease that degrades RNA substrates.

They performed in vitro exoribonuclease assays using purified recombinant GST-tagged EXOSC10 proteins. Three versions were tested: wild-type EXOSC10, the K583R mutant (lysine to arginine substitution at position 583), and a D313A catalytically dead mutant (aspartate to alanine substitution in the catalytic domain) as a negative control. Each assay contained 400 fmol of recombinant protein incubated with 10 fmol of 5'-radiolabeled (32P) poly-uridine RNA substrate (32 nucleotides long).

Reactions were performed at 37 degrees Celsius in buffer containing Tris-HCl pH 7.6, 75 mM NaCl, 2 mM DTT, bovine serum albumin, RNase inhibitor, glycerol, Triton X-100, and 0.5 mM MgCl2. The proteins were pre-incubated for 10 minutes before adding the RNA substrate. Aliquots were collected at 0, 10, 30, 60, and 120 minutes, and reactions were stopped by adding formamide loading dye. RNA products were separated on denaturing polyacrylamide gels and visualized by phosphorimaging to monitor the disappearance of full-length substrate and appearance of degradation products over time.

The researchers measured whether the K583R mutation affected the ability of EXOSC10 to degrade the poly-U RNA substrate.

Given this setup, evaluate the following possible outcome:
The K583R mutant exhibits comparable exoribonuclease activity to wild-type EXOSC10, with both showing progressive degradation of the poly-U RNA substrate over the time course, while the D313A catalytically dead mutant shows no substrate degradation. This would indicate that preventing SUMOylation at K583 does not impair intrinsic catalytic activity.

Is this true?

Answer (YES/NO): YES